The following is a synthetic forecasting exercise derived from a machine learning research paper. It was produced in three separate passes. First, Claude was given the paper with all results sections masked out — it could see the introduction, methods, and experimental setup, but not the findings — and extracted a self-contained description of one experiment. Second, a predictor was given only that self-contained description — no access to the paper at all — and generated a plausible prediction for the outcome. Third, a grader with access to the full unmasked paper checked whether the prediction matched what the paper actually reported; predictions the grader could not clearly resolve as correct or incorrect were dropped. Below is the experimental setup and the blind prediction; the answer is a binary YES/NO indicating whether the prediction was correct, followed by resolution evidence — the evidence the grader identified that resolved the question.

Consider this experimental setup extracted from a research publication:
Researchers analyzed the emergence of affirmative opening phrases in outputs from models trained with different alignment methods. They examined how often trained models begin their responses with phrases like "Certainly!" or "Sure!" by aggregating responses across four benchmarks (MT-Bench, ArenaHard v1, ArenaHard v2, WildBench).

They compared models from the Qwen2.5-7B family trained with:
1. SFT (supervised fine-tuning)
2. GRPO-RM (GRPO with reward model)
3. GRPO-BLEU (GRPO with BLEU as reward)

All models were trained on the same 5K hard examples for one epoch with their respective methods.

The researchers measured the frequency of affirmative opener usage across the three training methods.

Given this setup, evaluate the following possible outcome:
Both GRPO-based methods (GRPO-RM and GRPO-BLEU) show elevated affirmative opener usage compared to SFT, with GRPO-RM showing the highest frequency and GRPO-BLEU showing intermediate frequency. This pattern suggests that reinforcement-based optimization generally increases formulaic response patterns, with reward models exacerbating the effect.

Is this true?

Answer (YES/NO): YES